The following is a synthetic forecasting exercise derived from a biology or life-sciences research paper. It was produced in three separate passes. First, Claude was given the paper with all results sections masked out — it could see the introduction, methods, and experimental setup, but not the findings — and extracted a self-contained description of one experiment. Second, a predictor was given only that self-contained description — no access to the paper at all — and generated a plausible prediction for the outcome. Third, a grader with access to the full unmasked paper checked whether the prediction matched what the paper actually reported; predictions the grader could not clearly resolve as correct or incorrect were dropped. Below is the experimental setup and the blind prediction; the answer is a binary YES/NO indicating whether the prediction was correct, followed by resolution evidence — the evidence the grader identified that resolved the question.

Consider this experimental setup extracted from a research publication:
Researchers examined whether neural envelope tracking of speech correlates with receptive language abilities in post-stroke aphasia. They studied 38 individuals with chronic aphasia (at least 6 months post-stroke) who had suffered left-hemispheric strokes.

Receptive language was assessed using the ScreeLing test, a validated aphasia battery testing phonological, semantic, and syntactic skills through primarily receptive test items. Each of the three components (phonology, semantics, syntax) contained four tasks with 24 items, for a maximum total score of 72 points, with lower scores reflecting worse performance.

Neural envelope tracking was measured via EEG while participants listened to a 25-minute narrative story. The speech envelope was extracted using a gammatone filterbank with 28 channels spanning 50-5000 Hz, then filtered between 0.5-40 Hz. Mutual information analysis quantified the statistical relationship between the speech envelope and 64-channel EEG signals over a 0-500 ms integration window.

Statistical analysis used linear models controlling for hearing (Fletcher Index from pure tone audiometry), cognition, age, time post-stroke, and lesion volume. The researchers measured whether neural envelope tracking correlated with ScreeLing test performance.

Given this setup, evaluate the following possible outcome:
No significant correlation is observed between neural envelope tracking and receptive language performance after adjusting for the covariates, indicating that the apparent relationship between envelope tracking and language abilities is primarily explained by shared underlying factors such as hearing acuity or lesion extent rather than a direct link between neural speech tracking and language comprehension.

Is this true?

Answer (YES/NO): NO